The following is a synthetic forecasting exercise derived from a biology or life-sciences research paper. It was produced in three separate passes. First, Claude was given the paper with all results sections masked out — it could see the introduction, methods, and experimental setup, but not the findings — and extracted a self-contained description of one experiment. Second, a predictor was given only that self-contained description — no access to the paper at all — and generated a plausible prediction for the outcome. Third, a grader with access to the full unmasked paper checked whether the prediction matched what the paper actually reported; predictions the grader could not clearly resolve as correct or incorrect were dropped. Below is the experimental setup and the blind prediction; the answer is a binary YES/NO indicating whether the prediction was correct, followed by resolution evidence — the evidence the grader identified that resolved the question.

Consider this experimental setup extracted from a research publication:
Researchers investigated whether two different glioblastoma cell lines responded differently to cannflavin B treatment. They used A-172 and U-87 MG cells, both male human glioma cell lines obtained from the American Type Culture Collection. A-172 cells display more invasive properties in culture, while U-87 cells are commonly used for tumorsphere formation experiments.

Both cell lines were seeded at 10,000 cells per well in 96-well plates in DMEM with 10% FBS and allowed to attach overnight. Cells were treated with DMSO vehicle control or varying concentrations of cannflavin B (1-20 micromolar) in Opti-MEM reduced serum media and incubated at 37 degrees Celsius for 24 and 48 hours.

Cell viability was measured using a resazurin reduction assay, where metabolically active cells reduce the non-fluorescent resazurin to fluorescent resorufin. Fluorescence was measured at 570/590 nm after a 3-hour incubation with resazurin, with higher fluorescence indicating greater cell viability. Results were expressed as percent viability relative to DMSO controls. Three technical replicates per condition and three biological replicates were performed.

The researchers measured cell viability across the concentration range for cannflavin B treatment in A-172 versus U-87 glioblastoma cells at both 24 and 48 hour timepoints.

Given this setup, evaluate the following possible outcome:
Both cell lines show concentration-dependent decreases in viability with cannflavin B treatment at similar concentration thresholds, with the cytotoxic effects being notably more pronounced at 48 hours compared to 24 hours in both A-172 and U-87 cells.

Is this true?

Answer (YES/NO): YES